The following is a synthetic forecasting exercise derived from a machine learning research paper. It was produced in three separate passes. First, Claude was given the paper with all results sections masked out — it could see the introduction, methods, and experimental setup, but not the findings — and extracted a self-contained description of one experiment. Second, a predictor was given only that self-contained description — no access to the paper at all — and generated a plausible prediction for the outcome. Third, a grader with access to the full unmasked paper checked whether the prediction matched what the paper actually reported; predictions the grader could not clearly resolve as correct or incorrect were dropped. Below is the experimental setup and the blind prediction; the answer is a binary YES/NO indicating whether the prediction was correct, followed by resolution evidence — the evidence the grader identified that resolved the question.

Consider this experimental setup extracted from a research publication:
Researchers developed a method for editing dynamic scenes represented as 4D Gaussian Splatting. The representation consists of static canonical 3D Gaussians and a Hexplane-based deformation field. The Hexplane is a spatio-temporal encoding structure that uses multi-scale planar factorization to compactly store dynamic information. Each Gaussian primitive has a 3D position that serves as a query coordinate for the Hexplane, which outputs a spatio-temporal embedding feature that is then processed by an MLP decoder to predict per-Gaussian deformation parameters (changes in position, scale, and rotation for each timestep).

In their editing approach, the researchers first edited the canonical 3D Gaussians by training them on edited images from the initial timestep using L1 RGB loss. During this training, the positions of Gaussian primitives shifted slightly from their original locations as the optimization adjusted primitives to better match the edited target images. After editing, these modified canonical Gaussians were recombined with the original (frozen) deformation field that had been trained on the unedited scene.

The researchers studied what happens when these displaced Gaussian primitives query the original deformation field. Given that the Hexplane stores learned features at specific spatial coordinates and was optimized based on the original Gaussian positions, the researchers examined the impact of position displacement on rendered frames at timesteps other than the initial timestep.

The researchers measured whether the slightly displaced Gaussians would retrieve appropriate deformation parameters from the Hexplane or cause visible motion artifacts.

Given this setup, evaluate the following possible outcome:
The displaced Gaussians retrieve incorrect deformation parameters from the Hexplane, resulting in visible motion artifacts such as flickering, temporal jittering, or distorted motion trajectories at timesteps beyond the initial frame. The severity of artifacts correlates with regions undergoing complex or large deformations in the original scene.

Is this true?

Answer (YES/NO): NO